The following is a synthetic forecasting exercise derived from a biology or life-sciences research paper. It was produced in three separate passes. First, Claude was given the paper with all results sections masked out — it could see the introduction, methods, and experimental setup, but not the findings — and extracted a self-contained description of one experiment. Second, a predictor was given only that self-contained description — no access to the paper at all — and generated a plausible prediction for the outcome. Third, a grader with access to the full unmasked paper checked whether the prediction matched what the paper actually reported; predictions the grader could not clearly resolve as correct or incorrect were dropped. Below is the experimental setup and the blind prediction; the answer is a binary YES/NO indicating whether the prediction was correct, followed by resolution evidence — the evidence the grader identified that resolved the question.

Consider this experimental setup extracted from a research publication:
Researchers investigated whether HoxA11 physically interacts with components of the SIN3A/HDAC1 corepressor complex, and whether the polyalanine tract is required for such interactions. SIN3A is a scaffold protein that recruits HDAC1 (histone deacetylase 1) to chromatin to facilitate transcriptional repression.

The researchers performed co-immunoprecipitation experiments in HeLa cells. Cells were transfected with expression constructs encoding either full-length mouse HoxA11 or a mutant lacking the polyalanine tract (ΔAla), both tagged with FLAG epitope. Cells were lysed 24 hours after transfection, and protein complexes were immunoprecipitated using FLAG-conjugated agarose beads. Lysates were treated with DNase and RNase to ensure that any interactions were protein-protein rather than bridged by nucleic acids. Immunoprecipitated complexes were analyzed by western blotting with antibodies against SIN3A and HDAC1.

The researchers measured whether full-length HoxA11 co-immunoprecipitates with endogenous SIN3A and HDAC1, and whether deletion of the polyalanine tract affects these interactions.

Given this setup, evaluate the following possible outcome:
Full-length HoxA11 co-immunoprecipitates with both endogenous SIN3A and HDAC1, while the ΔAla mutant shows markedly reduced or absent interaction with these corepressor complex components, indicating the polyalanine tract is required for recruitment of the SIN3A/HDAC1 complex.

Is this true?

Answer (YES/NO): YES